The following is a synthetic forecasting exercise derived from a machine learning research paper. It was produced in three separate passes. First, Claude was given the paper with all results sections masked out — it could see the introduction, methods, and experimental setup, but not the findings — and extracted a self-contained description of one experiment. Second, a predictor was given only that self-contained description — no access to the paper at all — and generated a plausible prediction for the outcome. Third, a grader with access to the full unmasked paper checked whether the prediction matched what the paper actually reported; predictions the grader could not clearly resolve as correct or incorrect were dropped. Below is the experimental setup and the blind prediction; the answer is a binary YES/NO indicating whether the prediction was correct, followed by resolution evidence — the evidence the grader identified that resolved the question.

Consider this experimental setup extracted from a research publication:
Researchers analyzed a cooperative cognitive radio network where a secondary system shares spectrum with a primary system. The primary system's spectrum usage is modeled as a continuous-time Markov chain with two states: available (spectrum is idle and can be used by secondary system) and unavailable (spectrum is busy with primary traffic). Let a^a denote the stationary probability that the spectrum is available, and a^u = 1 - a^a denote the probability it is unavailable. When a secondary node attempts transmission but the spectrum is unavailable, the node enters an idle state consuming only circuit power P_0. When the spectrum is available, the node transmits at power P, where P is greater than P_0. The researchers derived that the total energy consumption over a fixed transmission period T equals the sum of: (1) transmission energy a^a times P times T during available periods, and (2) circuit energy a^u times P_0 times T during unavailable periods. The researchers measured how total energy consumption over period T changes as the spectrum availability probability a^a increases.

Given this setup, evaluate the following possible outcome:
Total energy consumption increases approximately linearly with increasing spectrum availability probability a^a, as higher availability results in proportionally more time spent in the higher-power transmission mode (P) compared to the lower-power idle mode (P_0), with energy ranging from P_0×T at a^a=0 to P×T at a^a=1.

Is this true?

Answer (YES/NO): YES